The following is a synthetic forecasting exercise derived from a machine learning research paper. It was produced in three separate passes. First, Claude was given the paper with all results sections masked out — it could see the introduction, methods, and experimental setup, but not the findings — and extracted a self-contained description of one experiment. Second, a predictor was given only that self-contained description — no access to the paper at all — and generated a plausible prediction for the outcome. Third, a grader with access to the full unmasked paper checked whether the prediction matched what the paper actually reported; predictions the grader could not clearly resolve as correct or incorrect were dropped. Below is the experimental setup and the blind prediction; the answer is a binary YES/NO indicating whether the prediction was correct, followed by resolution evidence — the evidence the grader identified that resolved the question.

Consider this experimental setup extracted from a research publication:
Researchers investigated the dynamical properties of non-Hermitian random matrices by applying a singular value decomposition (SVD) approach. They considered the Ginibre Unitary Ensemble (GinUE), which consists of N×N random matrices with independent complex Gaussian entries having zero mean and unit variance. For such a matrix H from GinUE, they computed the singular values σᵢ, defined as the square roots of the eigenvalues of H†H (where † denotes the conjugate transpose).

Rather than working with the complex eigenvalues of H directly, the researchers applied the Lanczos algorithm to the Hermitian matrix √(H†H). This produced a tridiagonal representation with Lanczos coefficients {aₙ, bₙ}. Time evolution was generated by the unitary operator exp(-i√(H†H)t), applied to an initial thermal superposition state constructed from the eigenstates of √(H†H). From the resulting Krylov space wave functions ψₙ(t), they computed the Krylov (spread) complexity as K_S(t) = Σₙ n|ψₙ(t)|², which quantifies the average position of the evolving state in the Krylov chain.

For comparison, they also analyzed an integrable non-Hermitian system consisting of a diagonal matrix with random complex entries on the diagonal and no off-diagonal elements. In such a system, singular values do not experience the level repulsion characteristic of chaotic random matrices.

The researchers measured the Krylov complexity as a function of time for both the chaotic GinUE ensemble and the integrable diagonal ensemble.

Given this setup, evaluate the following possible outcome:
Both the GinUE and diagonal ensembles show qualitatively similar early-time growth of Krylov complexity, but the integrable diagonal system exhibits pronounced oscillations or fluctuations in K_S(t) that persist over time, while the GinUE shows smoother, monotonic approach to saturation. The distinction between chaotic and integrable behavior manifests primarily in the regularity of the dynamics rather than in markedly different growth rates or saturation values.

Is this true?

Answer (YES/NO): NO